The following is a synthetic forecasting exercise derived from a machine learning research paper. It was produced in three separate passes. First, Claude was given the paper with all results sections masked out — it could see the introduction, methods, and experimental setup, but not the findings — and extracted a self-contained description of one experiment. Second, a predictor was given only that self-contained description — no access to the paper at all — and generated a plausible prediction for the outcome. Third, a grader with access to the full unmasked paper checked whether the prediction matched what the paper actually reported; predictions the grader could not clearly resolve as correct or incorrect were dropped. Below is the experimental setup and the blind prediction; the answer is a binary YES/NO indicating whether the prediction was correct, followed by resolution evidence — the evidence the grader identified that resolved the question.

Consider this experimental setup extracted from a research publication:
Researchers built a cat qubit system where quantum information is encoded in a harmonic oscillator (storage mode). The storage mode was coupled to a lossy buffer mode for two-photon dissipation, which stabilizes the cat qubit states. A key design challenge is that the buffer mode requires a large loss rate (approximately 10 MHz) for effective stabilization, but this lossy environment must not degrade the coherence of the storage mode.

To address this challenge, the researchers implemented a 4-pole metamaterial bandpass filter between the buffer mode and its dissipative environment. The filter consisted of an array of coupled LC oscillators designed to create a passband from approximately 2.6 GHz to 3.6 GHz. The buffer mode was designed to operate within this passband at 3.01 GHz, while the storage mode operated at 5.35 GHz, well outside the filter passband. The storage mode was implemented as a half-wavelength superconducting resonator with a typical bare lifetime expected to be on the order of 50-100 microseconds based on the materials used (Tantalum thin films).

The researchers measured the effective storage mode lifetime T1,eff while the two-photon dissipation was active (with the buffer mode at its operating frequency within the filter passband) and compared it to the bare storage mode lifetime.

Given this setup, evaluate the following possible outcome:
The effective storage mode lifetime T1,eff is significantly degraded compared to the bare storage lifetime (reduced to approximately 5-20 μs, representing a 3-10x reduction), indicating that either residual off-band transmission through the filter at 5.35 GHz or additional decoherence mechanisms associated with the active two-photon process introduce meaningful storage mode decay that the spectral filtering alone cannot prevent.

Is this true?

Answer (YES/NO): NO